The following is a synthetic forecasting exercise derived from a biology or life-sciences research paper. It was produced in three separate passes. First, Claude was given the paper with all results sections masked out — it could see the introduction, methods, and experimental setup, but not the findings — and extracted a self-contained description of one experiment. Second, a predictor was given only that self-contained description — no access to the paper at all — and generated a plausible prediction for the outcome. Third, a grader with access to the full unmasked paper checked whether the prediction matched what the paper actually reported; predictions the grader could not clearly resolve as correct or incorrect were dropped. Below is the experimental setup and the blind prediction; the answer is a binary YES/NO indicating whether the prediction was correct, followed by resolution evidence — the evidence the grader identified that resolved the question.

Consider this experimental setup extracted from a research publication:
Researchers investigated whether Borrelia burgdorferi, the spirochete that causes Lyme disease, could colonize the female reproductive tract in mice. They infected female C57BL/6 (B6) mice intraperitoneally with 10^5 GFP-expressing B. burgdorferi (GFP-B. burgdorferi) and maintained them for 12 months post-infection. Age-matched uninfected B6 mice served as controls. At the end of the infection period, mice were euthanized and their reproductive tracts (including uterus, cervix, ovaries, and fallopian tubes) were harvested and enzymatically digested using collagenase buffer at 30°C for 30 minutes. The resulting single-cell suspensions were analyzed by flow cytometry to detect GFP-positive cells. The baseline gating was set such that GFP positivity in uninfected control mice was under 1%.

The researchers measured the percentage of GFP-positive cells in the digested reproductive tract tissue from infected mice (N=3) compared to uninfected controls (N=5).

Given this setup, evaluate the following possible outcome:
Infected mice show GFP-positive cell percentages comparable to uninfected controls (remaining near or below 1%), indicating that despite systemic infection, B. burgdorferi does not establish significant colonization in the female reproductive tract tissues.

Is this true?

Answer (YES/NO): NO